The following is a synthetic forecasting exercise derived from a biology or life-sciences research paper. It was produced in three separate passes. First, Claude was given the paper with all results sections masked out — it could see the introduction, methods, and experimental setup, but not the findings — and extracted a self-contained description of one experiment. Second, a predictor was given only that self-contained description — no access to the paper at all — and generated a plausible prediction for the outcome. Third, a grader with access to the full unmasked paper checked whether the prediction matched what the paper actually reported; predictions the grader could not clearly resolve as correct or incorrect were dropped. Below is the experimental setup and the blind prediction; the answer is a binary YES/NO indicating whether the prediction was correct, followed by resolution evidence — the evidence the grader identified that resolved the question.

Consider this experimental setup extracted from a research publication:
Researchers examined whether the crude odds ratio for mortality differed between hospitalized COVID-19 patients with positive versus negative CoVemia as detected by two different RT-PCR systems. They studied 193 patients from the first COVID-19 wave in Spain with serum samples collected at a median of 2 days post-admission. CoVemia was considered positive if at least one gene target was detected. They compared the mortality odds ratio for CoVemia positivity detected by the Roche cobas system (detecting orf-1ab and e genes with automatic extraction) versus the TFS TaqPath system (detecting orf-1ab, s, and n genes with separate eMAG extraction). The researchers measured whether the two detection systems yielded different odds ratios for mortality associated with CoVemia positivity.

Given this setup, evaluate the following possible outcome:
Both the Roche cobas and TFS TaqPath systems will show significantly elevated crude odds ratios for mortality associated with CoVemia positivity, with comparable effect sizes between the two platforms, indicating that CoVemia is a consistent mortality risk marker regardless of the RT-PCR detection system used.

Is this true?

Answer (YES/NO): NO